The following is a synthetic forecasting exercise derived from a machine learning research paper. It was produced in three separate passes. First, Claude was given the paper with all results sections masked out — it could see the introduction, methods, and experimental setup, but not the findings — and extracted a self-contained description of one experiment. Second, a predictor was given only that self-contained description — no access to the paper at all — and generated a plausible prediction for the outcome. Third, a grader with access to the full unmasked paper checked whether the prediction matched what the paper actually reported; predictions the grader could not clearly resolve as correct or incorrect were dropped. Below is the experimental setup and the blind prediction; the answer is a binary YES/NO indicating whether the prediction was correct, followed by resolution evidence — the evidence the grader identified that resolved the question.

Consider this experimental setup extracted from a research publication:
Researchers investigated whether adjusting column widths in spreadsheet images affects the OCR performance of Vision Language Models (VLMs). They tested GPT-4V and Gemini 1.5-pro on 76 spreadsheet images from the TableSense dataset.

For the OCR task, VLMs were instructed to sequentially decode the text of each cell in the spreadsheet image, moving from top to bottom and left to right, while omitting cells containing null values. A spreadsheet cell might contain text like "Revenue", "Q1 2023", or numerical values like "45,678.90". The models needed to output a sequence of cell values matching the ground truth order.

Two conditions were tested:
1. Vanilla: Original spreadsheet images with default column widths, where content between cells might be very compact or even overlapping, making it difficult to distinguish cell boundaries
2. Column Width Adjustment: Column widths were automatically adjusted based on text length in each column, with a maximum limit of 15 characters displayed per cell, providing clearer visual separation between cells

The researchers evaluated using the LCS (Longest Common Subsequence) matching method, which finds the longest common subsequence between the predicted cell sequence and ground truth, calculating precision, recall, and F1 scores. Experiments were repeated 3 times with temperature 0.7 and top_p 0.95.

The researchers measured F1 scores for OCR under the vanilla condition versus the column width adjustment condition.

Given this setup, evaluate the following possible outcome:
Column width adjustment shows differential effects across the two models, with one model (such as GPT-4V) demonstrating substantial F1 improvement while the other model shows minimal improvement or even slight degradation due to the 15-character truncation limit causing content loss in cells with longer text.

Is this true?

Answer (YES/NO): NO